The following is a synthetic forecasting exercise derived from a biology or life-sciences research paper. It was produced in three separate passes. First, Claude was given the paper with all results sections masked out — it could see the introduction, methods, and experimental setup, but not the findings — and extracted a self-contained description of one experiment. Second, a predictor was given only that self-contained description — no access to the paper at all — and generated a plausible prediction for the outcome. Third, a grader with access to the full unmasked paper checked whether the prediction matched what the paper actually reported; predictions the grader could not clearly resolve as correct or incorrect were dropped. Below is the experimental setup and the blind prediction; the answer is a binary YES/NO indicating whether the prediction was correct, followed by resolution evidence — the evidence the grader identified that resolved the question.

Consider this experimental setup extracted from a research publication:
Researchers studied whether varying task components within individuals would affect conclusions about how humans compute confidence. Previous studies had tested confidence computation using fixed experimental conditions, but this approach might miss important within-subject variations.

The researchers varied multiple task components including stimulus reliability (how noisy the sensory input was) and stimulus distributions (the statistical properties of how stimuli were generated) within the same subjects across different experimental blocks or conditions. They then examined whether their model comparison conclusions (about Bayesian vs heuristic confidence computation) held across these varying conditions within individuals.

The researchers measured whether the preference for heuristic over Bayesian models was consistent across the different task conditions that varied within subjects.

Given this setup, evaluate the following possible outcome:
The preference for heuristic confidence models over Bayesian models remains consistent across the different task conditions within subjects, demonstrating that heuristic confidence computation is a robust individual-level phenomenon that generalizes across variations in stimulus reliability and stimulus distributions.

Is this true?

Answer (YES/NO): YES